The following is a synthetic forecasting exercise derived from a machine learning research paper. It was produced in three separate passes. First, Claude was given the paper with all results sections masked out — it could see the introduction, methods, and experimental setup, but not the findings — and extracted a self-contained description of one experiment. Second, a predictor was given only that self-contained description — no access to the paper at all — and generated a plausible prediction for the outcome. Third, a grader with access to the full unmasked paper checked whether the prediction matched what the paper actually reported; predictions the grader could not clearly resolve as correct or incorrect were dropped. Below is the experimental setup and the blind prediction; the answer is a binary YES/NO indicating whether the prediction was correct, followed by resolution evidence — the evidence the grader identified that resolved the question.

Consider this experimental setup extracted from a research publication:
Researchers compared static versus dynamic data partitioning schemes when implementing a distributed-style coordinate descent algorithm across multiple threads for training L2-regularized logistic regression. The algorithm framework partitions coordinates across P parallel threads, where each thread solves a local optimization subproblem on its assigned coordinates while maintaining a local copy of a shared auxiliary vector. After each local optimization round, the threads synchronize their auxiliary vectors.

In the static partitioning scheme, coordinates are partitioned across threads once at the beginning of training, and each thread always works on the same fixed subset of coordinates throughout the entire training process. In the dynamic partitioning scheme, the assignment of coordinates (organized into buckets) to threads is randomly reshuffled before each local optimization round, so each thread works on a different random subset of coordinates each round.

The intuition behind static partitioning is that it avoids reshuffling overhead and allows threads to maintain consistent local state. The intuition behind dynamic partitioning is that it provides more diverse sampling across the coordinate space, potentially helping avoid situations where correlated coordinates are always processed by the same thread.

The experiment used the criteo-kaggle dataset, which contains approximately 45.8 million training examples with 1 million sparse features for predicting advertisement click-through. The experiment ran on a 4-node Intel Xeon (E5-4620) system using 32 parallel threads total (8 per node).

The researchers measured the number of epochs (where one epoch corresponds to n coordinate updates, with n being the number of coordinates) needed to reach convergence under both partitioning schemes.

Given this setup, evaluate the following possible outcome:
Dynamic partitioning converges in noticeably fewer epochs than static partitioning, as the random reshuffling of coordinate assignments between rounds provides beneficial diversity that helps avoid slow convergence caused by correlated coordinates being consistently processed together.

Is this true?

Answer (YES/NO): YES